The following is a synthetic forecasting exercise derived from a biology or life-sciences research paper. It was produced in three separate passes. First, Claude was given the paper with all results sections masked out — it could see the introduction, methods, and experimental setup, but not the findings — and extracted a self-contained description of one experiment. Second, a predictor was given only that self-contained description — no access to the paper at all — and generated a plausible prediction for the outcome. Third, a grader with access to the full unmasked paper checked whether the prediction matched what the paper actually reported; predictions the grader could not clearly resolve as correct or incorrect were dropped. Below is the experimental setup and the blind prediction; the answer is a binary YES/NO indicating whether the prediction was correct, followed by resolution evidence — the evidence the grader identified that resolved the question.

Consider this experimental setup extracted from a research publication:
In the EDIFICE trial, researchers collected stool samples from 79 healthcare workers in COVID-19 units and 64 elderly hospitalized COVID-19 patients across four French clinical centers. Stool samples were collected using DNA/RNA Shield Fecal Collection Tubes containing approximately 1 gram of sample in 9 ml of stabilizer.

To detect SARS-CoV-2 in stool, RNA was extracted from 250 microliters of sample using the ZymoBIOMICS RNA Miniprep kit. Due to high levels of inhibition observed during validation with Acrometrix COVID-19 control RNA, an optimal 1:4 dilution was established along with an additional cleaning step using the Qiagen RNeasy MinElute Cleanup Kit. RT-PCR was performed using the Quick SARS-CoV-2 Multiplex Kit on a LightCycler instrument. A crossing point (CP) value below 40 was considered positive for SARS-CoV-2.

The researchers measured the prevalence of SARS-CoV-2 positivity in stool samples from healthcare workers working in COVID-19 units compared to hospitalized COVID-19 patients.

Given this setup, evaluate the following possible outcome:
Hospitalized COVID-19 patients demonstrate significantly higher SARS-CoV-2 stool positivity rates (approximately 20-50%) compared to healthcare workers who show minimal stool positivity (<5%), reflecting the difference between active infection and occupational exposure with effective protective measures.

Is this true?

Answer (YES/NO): NO